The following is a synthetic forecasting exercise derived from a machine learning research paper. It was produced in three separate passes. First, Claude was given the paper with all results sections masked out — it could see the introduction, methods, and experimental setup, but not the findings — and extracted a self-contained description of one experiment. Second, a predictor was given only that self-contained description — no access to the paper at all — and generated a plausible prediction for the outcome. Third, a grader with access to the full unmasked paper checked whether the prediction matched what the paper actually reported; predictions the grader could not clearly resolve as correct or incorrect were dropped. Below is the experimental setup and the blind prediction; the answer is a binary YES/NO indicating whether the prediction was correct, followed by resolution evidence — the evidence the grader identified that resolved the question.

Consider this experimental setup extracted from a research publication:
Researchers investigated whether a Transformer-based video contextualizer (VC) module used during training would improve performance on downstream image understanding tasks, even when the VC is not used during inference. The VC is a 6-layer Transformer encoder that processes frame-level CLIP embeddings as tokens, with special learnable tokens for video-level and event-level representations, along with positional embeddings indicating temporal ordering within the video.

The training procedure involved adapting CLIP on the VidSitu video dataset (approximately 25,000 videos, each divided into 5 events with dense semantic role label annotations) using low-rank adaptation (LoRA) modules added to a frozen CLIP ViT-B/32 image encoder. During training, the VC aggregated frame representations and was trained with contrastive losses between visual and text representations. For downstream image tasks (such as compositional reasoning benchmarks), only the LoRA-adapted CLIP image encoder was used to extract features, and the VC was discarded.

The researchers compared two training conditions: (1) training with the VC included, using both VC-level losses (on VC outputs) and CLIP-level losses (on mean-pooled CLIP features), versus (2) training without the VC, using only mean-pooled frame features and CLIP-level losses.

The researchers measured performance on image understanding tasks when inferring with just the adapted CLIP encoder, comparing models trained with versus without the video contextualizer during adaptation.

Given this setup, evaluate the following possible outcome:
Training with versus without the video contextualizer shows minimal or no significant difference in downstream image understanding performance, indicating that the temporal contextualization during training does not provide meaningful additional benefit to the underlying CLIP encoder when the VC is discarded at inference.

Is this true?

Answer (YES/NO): NO